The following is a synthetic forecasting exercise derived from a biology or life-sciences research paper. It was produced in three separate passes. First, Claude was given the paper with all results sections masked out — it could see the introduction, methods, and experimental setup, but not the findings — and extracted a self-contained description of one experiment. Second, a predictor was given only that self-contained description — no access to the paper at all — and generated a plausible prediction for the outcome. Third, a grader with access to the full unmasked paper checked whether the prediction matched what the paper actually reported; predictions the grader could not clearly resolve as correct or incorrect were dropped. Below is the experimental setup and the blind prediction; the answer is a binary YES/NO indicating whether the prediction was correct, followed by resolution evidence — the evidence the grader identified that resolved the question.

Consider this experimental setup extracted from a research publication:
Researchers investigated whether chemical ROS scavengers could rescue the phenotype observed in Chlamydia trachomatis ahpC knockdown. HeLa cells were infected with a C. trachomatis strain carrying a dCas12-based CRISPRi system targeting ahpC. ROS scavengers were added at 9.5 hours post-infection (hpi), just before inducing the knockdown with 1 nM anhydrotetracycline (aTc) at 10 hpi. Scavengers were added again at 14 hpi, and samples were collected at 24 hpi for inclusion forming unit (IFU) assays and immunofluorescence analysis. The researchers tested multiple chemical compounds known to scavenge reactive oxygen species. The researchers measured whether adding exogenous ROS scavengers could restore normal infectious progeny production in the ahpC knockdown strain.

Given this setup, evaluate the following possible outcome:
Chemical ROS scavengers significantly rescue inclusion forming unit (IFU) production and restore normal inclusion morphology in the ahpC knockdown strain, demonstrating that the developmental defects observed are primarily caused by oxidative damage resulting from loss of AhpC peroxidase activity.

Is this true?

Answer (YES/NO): YES